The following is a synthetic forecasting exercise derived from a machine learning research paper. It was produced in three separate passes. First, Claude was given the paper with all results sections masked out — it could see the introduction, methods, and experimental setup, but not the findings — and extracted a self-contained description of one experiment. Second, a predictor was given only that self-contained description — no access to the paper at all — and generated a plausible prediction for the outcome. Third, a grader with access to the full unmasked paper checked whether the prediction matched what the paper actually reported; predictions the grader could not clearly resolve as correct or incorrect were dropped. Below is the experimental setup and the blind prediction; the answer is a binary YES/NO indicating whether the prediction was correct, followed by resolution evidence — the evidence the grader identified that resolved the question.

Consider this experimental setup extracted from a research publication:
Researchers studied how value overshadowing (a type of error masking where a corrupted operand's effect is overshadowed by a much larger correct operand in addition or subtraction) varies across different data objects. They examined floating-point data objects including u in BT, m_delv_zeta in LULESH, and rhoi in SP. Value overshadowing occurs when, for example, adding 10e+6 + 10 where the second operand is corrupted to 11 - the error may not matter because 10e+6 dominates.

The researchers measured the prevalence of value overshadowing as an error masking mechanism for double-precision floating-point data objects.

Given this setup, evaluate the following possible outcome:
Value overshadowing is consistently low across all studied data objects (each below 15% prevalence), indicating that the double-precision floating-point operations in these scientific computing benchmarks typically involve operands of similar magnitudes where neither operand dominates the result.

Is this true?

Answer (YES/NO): NO